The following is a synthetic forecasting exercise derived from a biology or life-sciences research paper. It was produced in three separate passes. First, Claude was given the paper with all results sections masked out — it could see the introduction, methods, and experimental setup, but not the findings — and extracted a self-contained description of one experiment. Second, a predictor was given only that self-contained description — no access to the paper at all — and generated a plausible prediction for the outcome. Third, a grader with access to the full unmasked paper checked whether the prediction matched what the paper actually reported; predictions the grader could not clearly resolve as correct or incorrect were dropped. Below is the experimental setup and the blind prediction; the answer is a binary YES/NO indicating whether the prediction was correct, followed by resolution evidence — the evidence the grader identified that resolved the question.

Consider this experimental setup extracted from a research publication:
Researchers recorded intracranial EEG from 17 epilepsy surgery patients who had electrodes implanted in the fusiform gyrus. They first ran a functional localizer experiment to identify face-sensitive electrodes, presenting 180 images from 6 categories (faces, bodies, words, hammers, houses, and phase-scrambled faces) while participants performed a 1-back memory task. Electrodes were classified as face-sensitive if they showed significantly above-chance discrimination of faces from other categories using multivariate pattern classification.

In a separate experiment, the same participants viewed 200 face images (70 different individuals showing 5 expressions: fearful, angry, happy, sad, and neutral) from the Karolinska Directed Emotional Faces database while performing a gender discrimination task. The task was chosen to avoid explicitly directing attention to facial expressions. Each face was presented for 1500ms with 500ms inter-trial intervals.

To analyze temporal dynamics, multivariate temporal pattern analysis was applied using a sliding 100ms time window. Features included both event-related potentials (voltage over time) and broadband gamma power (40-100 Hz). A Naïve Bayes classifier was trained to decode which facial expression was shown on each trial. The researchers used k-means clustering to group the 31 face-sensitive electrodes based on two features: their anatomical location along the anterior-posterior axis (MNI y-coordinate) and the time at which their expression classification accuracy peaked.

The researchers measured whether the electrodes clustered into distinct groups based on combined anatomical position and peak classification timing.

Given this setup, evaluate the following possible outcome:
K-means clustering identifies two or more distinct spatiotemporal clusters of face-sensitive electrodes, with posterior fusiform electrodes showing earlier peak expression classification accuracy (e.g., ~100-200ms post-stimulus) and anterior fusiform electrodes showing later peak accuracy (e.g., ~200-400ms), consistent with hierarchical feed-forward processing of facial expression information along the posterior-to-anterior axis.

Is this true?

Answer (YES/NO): NO